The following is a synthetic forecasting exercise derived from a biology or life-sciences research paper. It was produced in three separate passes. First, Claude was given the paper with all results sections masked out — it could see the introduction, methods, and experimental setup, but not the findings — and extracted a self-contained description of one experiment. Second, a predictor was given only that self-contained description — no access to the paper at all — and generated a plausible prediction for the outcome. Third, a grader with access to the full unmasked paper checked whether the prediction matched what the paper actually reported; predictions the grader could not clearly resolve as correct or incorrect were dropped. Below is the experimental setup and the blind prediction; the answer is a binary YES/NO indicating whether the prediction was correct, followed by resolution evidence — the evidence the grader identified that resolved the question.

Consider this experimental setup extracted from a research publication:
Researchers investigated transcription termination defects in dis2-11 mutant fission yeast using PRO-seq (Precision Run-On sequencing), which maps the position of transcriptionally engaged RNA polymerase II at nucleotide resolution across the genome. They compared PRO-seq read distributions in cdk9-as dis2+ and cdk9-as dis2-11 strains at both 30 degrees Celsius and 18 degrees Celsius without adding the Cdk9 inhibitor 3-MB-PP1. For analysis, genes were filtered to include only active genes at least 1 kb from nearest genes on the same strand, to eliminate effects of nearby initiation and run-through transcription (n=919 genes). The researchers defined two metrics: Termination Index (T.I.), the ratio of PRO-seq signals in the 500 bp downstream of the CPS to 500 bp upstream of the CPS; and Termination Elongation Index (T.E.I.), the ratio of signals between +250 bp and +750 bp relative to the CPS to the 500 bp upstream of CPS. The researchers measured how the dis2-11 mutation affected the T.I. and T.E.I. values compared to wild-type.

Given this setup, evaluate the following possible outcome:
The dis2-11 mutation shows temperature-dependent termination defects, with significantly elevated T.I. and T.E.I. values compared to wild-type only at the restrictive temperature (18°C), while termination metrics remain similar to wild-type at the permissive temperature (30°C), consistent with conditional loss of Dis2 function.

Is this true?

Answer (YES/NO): NO